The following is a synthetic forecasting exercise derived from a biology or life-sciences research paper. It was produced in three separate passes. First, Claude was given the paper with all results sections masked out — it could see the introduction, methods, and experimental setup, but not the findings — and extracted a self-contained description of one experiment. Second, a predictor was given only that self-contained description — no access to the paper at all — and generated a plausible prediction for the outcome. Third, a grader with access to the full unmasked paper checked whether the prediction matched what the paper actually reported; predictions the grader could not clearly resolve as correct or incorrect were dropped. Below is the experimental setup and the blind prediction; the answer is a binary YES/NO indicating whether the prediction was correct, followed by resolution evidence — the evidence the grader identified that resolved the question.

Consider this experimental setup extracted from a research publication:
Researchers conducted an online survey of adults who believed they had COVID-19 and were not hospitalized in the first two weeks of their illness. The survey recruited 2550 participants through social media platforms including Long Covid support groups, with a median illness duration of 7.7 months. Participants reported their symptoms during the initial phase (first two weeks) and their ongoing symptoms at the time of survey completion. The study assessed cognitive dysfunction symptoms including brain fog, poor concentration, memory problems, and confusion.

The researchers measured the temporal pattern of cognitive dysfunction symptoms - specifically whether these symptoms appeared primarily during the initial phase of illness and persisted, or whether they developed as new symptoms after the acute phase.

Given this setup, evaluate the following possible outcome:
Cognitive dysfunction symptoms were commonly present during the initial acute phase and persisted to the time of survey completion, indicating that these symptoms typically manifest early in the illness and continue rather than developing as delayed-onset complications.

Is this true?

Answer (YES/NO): NO